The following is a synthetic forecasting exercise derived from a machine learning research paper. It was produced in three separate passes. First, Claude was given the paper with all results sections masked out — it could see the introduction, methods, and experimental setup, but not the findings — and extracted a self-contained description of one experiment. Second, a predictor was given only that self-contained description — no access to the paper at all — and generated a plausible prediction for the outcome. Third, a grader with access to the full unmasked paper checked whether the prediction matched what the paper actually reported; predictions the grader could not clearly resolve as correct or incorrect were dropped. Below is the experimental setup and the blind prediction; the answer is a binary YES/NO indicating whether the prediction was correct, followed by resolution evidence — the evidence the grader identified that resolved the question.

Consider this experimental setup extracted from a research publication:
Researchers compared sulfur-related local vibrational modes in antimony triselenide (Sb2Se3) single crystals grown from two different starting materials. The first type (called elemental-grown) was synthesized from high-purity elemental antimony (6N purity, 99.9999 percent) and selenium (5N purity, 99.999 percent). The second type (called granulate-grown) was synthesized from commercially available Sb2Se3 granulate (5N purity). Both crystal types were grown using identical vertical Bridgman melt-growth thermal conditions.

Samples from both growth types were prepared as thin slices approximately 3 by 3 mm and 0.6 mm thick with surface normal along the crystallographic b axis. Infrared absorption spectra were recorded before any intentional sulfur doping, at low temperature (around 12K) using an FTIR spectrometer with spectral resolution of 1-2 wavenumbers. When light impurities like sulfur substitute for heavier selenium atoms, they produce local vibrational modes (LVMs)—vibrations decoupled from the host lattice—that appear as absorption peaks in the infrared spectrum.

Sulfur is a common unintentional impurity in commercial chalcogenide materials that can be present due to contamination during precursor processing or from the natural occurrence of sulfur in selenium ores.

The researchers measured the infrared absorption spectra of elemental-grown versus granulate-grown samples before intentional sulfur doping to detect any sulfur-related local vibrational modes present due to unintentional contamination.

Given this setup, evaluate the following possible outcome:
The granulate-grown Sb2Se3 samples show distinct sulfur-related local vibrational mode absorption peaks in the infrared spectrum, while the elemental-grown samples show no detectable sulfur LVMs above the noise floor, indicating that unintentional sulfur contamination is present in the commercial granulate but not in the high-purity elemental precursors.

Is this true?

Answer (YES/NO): YES